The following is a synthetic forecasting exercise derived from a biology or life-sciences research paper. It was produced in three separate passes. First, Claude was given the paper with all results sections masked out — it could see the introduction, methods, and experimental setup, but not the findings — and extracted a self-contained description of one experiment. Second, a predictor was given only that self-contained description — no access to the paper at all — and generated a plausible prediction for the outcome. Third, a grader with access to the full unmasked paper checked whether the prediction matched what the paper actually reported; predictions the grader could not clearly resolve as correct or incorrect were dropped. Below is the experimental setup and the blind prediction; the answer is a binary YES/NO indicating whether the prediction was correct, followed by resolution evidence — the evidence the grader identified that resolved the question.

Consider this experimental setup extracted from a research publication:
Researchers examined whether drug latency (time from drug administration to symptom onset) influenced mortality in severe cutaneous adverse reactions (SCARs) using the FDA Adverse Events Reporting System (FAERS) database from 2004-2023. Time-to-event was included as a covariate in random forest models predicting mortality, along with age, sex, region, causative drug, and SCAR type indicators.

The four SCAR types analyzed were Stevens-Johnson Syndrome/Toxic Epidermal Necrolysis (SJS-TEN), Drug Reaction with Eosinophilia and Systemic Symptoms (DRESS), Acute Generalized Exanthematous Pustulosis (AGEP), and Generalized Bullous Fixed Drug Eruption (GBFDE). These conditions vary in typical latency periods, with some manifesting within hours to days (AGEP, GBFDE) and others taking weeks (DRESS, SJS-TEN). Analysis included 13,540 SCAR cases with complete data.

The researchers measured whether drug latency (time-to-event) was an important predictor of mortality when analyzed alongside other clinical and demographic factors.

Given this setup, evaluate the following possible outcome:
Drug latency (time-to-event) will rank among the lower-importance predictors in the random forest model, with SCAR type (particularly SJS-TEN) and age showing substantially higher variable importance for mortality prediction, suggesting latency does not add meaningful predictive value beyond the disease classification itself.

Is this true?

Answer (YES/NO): NO